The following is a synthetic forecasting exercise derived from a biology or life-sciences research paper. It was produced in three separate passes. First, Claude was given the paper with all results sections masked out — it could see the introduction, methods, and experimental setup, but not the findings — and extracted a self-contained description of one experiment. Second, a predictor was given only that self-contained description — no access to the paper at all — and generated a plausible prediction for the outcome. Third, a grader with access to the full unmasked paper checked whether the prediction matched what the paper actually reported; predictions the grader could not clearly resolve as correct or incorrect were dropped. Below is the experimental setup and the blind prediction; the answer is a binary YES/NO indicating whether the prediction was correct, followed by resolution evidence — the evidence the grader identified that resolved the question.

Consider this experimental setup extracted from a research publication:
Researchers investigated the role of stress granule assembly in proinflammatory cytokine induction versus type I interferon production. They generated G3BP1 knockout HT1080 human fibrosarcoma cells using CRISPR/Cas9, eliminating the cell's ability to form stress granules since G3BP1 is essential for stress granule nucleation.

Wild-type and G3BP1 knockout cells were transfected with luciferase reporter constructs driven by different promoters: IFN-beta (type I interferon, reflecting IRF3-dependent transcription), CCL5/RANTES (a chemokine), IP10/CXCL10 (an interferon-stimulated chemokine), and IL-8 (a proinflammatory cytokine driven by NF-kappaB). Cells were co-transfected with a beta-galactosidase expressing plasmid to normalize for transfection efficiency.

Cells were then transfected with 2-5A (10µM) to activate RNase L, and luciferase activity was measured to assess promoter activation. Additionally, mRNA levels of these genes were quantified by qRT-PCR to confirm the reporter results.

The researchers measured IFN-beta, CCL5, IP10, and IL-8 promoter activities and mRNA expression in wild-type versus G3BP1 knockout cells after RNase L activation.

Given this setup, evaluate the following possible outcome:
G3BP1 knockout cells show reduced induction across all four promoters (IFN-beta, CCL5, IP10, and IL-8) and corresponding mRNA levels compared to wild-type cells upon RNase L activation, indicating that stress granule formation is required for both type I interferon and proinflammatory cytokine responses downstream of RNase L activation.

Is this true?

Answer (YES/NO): NO